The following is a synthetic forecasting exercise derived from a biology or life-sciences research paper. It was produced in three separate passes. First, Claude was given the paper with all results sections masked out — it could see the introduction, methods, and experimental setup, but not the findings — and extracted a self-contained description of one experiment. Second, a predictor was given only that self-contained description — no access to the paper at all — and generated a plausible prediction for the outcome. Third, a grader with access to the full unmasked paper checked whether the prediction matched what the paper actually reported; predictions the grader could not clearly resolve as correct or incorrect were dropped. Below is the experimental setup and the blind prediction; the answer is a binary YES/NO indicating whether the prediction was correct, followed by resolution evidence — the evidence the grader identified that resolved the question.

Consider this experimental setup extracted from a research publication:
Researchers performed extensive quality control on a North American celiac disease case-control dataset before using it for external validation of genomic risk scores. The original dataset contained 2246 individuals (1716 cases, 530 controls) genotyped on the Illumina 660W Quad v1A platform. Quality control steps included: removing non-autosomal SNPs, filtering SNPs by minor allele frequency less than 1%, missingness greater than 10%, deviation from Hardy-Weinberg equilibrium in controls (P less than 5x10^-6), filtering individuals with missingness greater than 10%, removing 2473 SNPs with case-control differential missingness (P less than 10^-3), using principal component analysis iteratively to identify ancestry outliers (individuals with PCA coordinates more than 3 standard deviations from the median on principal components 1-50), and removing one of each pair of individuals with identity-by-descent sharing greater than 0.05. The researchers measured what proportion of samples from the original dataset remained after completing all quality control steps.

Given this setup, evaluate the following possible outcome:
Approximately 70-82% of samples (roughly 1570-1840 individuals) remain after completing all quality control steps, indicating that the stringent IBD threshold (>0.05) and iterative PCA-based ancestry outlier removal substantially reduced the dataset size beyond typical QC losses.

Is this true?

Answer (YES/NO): YES